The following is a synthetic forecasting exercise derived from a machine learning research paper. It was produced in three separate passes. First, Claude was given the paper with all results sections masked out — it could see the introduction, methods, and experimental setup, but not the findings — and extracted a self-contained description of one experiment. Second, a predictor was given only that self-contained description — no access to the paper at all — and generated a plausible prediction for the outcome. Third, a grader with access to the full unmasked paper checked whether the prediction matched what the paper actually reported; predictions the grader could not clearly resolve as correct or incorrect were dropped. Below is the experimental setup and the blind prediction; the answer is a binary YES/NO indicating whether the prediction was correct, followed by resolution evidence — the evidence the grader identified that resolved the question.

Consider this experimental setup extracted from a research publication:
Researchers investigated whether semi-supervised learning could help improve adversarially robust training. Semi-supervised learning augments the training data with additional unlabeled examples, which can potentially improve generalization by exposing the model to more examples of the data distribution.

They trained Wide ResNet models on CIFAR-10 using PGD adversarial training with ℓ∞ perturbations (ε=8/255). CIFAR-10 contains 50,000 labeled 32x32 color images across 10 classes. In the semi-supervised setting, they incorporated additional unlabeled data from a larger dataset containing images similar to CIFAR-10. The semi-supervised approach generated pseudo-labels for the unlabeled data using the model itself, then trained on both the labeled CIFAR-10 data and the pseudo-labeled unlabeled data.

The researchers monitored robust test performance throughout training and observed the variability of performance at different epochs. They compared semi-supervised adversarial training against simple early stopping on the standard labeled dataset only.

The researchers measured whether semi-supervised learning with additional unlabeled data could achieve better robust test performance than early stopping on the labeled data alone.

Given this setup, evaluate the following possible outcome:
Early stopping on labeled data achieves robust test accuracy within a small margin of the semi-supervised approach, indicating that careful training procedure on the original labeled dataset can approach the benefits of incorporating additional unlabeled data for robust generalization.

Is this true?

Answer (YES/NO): NO